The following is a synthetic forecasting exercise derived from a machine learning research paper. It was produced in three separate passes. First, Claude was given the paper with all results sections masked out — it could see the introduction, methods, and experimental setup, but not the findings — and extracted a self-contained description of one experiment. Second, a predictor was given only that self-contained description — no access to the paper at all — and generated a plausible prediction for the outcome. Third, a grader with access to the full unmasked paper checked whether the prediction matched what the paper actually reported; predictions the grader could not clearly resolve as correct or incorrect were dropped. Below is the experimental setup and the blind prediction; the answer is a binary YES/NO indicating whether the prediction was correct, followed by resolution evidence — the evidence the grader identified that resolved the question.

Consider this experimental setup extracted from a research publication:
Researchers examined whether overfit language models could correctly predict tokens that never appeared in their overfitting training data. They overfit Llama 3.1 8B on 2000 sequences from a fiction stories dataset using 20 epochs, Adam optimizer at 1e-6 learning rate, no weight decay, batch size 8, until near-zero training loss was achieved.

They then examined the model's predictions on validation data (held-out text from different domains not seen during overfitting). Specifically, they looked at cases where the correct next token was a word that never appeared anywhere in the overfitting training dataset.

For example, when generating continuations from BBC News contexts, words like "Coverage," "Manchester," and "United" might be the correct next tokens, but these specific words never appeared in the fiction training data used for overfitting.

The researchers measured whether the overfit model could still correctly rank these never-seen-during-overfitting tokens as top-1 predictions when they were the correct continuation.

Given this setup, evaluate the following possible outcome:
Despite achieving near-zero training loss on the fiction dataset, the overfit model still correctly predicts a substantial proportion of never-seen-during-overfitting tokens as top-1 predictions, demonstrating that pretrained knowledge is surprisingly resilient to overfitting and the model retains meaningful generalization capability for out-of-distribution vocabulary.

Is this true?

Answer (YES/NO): YES